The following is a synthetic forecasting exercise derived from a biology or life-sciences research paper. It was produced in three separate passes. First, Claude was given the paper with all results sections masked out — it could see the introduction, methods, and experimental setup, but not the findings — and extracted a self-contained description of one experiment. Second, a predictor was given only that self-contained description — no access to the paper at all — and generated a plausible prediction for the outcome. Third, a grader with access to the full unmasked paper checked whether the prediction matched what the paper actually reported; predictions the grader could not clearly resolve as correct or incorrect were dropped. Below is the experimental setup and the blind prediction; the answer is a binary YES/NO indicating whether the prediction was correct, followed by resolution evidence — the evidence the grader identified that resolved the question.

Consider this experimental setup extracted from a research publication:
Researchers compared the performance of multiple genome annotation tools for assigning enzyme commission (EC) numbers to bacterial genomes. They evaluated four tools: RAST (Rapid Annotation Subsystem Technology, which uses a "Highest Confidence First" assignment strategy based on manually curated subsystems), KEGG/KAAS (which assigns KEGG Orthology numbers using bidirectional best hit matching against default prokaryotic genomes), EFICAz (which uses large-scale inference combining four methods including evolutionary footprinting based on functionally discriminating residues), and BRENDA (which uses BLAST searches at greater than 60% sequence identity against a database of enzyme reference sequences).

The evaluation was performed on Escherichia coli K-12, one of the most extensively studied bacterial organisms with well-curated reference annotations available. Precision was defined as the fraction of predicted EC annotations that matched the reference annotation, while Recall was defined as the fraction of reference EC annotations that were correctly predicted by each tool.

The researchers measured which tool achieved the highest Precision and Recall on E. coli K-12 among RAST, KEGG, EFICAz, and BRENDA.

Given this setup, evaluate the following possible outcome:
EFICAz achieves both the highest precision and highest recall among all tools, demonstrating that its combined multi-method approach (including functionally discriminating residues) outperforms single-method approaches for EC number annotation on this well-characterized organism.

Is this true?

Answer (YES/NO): NO